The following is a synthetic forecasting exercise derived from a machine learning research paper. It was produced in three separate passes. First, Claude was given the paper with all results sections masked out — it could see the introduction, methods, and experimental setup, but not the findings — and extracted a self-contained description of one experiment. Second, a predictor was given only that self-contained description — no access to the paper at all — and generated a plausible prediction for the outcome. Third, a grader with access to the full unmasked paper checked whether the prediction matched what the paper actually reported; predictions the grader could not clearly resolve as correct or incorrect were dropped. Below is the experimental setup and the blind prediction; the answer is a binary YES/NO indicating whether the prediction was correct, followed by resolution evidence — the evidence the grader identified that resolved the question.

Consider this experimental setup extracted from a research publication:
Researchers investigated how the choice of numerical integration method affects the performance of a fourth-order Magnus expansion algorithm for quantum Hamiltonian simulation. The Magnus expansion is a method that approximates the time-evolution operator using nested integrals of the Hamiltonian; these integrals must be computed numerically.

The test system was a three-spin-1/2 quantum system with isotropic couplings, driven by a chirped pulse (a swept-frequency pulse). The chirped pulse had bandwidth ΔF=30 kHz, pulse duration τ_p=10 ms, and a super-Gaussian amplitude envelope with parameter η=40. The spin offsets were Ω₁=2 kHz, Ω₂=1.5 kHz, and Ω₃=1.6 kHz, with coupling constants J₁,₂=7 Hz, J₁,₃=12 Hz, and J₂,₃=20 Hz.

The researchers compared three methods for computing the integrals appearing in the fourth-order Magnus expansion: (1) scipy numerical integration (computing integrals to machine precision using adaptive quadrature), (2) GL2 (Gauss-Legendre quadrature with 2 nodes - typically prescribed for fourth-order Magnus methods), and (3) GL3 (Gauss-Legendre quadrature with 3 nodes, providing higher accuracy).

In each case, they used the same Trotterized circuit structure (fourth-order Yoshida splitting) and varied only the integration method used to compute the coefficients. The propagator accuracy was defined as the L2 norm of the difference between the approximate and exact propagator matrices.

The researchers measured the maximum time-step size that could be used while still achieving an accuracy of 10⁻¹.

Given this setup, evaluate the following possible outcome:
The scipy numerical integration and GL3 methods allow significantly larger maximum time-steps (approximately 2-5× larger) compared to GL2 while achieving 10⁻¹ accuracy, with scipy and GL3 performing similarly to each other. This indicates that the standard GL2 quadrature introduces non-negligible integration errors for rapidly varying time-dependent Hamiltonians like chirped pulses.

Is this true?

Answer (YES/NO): NO